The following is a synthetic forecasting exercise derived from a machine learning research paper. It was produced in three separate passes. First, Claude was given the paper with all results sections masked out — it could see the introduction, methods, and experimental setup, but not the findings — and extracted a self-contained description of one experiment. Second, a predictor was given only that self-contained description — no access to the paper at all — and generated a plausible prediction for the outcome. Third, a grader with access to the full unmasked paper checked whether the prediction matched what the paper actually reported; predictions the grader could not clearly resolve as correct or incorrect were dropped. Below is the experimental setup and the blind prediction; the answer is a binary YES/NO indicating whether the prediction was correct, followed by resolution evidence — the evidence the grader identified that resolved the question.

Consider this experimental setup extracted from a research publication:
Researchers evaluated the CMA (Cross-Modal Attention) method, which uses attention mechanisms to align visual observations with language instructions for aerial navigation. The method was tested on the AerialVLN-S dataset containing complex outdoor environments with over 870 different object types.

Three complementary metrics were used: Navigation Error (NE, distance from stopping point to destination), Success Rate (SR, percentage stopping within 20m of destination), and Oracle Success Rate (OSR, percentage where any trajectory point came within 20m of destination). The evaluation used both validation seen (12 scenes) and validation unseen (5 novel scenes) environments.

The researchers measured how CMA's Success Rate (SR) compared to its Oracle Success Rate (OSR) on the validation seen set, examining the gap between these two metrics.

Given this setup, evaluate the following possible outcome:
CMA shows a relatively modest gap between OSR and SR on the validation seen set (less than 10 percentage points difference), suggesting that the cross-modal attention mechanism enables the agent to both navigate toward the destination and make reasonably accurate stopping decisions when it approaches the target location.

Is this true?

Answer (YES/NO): NO